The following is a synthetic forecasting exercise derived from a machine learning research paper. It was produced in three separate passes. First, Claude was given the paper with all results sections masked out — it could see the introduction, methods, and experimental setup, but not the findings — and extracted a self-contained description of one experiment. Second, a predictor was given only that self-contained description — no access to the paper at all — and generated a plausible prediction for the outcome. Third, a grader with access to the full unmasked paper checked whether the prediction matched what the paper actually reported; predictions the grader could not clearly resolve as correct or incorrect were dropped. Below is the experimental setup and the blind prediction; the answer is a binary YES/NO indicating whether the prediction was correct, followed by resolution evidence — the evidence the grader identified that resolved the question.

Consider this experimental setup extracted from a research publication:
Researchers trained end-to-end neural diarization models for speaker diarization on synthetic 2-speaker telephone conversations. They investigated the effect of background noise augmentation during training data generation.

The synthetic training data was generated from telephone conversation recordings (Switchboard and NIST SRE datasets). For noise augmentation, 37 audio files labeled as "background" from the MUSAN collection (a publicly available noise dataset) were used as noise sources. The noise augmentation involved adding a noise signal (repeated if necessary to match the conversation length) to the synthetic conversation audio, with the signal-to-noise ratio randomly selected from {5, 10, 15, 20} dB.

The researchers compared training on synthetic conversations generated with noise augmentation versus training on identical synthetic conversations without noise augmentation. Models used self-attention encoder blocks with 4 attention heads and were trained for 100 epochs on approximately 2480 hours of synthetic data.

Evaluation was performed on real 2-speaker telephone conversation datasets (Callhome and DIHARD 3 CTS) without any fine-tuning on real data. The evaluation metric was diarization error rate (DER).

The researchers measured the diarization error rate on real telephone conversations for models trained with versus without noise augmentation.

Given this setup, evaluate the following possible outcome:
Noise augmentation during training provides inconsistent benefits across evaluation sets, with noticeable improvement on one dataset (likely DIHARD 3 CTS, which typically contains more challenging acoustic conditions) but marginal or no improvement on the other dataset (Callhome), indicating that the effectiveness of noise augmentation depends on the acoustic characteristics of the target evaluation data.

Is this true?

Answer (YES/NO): NO